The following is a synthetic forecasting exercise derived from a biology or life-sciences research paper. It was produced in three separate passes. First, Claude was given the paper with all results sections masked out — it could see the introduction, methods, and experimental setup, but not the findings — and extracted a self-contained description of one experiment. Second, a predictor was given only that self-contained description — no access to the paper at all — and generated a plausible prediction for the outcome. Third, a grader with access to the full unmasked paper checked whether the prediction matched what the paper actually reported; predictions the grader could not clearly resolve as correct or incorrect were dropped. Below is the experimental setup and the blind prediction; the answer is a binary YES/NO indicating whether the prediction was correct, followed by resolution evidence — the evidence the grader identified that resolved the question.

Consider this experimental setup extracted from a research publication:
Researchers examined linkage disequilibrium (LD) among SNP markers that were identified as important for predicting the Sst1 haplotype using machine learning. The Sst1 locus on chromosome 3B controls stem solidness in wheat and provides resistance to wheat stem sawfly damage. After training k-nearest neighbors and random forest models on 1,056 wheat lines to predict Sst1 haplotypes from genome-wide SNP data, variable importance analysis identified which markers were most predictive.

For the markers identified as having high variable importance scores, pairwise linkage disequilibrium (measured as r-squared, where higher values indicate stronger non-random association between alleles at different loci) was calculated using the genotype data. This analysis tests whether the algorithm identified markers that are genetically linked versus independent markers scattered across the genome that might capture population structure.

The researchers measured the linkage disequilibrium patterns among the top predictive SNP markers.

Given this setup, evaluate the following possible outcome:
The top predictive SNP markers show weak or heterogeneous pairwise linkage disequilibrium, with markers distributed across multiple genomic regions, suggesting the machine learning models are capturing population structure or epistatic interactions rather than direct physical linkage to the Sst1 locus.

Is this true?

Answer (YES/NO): NO